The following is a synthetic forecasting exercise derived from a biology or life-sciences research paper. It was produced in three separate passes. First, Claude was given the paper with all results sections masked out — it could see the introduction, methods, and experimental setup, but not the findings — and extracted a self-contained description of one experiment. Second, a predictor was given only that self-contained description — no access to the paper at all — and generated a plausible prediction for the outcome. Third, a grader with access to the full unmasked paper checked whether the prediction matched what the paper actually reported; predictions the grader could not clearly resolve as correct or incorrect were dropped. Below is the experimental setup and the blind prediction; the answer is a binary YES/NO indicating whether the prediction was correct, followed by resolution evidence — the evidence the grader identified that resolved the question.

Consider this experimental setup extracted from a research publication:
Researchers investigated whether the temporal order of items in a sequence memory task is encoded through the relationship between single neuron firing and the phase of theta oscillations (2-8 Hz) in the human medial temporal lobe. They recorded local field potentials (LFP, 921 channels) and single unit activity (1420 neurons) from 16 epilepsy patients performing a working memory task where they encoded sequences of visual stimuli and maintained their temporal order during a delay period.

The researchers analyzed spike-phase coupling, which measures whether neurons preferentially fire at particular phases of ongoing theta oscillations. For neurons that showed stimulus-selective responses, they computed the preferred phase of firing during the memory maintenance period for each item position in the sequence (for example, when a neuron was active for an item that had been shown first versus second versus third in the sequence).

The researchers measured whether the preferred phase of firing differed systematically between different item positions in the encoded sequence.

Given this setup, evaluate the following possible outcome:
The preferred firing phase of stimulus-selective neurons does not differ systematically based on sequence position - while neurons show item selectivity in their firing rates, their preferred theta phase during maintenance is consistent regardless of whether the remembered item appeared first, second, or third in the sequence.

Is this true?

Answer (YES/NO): NO